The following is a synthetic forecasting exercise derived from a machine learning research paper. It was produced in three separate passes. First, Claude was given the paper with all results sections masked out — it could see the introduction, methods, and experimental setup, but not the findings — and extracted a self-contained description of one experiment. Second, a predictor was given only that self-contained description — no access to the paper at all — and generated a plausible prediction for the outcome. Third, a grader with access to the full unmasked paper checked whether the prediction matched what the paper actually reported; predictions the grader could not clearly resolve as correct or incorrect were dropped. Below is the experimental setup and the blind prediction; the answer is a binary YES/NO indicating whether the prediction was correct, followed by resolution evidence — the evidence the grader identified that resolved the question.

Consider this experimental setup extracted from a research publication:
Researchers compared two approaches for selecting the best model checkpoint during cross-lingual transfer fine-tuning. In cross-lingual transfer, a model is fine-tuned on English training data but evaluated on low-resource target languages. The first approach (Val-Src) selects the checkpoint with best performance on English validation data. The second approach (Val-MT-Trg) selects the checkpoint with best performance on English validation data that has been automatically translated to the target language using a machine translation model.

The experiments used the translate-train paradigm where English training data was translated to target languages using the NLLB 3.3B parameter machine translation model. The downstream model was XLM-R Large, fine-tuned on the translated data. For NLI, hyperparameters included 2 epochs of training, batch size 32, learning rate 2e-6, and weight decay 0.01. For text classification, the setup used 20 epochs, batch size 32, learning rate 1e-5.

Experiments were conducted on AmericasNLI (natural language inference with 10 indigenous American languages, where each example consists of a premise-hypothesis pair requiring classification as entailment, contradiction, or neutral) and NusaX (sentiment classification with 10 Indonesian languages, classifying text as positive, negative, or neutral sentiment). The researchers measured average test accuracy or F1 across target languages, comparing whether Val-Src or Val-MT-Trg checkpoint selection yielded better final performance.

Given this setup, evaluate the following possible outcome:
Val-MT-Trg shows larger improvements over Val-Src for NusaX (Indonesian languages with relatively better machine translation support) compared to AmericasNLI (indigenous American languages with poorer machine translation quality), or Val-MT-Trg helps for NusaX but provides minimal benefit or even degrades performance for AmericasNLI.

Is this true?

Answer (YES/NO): YES